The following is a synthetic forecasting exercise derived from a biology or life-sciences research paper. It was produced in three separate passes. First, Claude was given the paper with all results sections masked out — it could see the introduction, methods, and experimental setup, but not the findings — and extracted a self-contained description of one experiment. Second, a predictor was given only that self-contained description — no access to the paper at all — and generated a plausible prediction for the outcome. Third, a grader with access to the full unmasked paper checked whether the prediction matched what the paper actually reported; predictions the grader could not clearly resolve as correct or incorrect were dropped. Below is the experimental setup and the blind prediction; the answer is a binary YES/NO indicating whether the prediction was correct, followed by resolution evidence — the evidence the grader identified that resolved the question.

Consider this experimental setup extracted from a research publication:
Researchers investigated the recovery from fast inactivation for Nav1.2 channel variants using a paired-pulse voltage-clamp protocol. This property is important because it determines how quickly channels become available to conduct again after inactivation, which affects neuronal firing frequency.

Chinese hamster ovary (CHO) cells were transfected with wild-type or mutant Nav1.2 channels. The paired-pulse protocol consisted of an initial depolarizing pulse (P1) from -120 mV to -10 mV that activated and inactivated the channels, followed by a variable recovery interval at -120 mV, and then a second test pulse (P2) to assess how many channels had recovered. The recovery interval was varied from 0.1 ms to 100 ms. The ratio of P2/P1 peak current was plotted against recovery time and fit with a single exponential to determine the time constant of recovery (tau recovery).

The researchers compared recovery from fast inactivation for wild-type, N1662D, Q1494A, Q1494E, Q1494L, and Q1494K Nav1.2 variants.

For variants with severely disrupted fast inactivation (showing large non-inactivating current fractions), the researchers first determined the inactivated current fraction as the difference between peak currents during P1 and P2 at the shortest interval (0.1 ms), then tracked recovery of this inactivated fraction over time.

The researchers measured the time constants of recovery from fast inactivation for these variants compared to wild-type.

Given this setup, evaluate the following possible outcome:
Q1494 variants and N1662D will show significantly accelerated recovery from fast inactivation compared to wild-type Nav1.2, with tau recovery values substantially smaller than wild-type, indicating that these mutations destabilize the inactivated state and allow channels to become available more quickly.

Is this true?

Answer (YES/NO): YES